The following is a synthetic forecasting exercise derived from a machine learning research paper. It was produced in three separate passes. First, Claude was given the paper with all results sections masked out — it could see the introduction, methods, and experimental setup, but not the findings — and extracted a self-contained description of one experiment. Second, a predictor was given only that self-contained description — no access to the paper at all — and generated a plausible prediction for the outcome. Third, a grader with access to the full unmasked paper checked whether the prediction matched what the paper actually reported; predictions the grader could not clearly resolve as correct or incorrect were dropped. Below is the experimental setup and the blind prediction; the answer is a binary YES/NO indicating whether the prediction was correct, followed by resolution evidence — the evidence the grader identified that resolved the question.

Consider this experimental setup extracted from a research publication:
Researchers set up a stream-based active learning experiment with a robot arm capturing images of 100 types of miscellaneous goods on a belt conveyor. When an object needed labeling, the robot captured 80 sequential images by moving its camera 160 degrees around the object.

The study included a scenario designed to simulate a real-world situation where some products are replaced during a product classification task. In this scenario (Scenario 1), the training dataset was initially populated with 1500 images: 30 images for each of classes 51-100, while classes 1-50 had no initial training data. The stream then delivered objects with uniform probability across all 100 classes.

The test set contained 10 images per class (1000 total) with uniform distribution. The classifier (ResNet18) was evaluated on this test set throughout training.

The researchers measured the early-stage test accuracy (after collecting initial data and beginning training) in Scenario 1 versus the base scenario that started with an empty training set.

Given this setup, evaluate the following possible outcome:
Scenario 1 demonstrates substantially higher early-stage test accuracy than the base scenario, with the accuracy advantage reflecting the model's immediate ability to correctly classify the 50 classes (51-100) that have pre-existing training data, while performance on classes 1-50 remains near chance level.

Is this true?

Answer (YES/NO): NO